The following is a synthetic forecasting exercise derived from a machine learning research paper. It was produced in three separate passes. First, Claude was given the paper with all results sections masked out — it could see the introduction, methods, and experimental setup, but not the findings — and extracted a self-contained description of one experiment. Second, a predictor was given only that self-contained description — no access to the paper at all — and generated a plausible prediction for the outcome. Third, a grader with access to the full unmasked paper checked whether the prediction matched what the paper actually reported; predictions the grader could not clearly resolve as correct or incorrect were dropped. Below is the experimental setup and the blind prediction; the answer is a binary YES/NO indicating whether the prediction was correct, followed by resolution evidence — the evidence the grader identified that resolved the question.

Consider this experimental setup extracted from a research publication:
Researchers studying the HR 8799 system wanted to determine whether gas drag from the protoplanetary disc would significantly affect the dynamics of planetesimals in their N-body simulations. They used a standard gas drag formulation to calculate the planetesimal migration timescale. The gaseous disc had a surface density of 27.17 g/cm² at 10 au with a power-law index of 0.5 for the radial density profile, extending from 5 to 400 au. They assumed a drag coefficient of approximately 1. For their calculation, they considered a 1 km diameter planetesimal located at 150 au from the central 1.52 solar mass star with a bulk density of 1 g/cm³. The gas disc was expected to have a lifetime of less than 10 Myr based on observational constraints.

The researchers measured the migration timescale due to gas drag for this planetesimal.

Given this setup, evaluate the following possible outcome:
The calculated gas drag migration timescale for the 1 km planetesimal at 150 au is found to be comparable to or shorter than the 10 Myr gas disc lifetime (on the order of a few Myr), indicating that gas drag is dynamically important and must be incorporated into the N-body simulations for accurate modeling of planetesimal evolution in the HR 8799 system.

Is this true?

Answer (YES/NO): NO